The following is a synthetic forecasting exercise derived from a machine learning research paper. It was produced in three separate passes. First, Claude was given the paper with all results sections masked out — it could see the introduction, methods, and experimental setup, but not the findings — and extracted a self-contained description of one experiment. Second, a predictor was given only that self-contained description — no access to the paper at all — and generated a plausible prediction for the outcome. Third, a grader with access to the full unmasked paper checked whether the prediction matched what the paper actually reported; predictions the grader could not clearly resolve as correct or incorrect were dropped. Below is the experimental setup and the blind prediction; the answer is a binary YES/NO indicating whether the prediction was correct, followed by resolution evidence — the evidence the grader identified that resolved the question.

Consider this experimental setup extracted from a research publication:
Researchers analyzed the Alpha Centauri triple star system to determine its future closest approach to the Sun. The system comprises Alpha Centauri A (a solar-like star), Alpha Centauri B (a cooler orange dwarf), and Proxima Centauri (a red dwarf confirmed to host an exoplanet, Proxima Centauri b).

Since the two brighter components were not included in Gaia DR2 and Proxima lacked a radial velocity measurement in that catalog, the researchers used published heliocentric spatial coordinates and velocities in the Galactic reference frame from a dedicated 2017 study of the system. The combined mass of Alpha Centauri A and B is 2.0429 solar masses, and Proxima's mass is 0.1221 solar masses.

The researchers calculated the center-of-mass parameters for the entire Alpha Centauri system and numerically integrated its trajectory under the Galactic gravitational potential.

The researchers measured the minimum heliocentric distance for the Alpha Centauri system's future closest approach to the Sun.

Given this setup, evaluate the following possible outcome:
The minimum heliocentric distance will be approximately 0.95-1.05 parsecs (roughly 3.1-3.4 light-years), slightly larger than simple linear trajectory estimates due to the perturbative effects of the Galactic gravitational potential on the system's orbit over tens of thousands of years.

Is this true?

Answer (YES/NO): YES